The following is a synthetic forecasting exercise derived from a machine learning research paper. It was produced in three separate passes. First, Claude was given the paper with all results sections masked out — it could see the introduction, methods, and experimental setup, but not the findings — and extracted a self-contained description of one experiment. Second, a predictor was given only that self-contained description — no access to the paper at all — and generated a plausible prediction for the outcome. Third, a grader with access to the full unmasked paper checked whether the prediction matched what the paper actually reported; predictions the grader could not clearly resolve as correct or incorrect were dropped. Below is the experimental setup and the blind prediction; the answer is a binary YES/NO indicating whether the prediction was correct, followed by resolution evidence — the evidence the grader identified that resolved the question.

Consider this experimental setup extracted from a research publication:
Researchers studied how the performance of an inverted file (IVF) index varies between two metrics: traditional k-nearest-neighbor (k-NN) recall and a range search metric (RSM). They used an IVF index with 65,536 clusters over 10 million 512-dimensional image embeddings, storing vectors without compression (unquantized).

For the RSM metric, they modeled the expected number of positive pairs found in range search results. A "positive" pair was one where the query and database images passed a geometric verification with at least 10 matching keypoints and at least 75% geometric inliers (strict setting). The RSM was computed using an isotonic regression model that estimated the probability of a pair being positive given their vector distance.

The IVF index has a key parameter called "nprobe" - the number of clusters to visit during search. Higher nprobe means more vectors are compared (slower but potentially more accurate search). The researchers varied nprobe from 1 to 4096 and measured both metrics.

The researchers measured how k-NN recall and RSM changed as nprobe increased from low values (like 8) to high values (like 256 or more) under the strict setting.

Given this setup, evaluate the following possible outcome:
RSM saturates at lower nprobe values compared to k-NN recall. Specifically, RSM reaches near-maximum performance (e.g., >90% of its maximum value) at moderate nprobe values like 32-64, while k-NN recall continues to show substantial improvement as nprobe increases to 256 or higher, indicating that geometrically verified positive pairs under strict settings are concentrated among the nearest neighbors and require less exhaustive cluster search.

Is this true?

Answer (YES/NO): NO